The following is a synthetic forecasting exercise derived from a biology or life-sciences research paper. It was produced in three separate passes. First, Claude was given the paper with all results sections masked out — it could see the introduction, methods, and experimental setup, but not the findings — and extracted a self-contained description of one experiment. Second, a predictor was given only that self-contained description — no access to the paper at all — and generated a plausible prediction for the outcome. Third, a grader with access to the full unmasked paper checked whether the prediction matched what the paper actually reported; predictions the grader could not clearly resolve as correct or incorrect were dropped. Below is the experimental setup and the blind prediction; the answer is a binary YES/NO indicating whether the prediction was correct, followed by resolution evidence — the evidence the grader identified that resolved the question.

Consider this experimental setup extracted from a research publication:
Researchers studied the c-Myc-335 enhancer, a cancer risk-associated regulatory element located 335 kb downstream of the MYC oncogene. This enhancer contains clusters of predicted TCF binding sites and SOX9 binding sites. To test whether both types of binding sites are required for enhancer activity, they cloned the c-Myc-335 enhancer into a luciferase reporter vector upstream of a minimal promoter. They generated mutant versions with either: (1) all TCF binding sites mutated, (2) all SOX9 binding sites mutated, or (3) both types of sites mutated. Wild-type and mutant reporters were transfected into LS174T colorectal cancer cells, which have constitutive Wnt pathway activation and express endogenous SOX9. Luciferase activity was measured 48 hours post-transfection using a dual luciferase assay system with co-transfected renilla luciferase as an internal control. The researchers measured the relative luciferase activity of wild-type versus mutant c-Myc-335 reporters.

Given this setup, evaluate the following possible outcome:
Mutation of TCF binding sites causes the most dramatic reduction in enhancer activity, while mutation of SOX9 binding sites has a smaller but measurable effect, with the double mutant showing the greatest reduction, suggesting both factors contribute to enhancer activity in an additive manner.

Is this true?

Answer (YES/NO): NO